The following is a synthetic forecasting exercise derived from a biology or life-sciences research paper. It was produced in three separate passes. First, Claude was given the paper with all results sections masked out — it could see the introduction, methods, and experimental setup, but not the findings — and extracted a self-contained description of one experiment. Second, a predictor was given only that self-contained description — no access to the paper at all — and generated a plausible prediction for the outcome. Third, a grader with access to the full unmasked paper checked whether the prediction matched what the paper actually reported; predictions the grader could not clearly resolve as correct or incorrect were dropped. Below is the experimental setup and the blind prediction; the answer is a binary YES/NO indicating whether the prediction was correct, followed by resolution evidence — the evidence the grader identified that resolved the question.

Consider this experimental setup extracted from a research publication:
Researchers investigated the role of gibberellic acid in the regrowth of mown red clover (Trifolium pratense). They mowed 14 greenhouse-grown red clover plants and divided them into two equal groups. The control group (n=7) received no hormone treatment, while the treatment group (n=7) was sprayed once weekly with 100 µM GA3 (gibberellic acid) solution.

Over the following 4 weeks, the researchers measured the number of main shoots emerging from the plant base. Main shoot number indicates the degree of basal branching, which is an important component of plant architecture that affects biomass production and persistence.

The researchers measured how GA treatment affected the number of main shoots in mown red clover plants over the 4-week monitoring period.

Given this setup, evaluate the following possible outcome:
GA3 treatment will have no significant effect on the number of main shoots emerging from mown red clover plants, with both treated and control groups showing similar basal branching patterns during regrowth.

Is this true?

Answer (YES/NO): YES